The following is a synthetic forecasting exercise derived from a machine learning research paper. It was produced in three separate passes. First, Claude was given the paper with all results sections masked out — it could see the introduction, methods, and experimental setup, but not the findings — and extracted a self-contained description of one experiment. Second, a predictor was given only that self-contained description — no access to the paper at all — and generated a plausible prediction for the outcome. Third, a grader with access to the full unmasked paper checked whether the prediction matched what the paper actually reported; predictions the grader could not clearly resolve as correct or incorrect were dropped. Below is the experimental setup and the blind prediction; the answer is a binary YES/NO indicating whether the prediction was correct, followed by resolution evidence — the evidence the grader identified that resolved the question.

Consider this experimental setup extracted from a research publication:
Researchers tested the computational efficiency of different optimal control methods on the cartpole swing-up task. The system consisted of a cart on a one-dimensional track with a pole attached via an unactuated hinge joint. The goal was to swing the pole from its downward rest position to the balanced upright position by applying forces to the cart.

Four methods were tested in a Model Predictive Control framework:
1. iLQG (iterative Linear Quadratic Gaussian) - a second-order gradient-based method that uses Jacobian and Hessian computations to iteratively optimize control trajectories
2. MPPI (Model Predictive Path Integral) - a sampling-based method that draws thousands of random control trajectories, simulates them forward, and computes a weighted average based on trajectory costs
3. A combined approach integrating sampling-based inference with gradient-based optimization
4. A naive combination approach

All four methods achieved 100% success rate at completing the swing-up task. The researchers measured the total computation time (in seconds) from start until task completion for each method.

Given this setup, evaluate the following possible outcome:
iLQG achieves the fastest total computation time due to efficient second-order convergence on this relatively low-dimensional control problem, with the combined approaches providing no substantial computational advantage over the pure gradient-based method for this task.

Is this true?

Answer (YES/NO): YES